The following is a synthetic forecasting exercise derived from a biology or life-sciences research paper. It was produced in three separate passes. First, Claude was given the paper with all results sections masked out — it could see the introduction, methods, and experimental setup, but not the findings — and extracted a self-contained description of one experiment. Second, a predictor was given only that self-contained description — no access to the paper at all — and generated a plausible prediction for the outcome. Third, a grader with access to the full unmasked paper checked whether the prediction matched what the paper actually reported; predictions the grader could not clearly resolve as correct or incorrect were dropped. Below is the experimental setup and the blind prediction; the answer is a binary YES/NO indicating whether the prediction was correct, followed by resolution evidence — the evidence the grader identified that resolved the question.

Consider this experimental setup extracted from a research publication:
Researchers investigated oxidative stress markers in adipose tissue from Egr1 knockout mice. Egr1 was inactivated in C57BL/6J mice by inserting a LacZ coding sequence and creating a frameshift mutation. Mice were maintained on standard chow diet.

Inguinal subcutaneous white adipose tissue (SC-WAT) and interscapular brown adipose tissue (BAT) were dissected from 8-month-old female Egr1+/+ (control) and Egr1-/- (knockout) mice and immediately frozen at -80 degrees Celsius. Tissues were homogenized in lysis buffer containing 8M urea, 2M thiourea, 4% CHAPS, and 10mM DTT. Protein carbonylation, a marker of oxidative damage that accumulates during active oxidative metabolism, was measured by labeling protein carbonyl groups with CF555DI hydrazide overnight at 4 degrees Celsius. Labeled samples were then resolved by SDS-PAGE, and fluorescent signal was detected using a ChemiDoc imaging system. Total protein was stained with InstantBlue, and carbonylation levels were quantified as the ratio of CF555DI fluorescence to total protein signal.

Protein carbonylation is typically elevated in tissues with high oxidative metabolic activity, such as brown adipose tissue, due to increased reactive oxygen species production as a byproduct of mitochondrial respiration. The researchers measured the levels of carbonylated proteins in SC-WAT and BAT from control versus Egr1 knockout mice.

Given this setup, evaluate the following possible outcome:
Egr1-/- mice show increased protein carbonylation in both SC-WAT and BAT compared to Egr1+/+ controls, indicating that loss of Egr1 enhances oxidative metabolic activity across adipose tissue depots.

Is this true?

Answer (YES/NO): NO